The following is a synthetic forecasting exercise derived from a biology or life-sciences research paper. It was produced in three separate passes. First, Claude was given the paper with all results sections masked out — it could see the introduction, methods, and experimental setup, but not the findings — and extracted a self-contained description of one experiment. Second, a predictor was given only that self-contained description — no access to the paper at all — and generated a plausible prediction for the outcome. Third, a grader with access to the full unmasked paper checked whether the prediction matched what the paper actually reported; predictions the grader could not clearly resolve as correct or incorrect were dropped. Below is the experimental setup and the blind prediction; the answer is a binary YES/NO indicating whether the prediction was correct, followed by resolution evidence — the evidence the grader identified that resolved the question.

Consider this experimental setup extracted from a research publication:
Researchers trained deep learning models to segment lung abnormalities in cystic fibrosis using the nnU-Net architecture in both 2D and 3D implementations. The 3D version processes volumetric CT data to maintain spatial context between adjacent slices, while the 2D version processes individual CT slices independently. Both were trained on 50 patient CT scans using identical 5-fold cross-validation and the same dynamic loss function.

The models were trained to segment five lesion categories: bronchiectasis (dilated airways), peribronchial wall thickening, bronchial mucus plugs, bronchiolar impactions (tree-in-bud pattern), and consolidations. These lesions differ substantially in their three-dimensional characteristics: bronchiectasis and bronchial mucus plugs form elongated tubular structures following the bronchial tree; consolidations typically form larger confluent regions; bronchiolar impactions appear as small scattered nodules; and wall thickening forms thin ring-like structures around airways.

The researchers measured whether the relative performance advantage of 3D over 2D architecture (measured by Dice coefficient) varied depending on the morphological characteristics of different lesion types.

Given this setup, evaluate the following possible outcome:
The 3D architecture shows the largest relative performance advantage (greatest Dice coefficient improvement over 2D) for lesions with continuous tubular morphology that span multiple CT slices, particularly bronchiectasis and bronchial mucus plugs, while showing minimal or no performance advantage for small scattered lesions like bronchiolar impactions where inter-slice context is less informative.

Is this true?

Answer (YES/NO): NO